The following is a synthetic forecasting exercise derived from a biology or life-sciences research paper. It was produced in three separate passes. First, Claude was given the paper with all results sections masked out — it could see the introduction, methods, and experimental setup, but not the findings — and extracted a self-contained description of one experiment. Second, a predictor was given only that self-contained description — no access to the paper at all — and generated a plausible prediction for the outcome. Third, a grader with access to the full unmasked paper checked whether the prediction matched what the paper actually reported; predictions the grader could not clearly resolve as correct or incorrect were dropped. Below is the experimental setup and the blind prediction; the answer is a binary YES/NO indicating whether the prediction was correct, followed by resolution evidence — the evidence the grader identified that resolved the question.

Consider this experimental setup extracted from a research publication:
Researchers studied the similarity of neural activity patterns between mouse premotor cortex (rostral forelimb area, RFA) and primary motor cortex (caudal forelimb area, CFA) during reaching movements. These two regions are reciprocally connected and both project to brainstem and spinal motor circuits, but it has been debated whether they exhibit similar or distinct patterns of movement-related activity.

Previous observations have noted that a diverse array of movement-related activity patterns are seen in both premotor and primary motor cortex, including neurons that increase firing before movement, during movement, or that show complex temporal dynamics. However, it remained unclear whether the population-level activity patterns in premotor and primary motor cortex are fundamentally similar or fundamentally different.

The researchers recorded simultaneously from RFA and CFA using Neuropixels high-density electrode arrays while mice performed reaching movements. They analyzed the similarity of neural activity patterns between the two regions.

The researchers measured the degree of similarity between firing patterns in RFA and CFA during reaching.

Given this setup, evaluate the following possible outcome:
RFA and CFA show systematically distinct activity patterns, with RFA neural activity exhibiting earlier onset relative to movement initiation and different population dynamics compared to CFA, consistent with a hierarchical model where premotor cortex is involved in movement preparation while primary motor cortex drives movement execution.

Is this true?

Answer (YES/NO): NO